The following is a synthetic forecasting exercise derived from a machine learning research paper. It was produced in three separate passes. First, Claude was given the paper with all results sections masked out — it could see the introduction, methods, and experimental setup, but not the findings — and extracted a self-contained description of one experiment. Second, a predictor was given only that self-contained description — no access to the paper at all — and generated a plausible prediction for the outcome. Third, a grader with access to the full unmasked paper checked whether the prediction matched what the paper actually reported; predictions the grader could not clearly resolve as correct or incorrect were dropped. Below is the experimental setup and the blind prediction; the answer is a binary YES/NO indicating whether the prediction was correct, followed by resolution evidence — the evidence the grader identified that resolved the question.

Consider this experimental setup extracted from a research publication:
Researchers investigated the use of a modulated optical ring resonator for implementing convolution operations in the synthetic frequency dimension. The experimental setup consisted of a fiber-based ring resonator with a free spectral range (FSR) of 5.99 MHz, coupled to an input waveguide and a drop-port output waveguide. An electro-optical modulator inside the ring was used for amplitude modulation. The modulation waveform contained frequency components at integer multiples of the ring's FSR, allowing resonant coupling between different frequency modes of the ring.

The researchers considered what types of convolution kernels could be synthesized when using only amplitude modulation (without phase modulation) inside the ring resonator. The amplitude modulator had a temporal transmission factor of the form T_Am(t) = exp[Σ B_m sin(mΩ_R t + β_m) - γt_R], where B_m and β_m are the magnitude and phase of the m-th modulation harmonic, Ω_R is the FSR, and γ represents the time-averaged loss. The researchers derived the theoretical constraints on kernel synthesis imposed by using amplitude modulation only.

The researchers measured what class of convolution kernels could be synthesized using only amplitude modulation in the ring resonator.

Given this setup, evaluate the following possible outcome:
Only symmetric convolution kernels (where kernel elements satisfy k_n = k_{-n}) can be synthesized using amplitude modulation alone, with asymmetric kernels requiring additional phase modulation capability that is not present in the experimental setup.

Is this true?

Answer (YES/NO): YES